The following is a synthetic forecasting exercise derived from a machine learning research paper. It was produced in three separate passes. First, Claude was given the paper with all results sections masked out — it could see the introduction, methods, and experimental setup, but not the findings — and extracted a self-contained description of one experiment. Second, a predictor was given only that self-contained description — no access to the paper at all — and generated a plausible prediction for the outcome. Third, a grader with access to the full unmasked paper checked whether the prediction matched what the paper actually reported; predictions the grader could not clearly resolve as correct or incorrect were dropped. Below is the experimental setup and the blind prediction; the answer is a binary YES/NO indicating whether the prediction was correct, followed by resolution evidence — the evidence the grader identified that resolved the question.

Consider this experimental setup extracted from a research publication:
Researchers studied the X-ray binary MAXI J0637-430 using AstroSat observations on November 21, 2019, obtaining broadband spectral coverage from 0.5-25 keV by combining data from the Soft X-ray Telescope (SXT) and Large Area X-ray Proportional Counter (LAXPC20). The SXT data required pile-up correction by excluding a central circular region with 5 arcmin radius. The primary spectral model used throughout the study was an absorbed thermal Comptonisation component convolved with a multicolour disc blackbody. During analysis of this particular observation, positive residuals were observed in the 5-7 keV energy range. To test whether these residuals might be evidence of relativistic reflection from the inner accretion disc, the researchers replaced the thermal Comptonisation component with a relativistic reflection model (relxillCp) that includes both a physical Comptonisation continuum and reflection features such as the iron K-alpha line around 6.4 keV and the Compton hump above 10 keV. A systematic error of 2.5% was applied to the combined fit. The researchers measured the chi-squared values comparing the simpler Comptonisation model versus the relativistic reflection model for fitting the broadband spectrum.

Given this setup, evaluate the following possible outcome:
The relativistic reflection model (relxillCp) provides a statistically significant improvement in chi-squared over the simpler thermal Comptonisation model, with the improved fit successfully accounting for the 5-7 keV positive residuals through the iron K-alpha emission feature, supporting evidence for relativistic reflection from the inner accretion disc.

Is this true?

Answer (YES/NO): NO